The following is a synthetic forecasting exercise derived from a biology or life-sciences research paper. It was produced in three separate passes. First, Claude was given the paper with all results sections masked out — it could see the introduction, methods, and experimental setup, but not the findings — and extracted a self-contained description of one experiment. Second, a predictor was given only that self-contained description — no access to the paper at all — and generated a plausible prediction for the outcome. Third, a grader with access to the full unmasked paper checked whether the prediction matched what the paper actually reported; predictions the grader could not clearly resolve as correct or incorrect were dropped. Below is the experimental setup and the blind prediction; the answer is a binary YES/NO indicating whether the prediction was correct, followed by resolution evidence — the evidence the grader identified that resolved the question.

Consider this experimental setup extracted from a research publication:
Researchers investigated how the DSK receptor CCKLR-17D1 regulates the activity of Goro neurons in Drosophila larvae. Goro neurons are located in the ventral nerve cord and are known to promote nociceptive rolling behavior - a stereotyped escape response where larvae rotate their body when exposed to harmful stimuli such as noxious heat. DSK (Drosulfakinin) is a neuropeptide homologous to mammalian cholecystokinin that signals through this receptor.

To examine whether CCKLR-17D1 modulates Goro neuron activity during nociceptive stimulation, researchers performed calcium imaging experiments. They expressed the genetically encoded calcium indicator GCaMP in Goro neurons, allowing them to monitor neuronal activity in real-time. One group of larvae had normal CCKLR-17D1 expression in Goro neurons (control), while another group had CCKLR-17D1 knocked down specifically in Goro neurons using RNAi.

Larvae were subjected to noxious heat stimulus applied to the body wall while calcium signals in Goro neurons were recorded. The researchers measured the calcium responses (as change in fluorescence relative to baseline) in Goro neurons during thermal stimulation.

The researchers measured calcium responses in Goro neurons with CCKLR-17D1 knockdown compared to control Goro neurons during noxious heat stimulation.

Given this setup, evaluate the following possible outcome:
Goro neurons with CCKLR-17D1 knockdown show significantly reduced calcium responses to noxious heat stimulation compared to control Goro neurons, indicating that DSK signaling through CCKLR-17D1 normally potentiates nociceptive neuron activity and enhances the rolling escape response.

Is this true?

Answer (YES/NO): NO